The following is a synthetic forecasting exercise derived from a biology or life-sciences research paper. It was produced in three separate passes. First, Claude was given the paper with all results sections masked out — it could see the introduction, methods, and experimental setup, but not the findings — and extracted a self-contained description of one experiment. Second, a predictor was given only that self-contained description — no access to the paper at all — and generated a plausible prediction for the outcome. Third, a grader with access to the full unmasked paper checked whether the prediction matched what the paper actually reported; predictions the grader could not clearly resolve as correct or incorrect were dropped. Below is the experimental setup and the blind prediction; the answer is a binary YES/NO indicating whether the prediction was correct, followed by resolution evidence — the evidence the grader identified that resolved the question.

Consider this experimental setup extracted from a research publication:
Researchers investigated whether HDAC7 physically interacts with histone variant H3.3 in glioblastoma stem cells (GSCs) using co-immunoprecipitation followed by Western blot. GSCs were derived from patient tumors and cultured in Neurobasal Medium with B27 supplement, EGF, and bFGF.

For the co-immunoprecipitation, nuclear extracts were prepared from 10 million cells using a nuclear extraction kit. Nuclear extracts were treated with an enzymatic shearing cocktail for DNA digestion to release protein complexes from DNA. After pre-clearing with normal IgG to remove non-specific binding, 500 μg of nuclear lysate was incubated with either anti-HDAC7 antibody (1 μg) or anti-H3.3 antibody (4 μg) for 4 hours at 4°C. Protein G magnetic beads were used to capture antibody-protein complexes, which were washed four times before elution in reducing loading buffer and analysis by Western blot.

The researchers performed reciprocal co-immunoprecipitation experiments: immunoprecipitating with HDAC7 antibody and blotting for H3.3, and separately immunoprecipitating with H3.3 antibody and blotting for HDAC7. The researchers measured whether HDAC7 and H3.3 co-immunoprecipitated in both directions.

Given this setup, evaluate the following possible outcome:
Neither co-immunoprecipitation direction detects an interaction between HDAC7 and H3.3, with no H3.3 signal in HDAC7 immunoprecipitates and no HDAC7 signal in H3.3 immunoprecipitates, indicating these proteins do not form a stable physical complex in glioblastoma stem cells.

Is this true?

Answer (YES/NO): NO